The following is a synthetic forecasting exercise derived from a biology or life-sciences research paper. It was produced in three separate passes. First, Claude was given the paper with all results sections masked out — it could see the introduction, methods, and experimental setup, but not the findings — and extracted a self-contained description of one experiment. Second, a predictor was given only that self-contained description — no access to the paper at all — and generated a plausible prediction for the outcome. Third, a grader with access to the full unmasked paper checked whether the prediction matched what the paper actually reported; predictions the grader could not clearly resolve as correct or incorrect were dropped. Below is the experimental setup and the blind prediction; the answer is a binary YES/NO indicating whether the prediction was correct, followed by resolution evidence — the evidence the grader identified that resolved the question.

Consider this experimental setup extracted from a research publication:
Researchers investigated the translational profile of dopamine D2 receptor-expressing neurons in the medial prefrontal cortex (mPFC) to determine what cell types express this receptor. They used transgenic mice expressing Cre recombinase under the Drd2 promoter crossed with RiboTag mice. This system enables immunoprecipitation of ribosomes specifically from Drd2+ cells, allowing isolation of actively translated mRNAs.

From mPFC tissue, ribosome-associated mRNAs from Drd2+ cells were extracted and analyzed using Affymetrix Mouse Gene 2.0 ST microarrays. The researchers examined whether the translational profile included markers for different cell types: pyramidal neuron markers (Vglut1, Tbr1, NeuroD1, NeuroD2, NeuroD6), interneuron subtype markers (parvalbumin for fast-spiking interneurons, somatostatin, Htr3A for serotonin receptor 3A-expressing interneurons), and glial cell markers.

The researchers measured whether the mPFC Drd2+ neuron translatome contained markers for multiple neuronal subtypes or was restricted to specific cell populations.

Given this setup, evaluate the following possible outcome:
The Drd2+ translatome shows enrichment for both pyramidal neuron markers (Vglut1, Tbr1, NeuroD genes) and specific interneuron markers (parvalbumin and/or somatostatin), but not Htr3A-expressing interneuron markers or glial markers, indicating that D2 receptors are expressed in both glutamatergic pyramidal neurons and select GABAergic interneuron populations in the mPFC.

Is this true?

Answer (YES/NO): NO